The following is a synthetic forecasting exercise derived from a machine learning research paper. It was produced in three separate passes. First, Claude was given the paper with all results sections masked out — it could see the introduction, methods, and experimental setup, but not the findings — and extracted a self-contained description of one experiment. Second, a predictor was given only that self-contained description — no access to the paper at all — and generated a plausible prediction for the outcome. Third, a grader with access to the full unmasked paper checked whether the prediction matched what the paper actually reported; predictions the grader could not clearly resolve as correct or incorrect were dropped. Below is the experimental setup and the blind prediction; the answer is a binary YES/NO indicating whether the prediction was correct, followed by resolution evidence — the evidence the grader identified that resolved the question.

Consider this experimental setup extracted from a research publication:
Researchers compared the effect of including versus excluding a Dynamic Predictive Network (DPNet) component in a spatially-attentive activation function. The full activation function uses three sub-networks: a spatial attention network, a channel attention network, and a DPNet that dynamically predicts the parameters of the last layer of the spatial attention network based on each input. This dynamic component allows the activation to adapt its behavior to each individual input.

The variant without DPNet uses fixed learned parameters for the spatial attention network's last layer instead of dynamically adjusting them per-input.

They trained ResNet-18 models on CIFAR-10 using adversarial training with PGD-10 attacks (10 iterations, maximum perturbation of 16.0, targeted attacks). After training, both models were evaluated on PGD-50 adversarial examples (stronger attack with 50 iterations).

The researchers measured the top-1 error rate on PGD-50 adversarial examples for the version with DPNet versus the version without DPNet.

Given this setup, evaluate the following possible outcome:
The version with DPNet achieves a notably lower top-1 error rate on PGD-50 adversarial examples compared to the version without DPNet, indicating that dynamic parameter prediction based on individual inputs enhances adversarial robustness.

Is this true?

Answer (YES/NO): NO